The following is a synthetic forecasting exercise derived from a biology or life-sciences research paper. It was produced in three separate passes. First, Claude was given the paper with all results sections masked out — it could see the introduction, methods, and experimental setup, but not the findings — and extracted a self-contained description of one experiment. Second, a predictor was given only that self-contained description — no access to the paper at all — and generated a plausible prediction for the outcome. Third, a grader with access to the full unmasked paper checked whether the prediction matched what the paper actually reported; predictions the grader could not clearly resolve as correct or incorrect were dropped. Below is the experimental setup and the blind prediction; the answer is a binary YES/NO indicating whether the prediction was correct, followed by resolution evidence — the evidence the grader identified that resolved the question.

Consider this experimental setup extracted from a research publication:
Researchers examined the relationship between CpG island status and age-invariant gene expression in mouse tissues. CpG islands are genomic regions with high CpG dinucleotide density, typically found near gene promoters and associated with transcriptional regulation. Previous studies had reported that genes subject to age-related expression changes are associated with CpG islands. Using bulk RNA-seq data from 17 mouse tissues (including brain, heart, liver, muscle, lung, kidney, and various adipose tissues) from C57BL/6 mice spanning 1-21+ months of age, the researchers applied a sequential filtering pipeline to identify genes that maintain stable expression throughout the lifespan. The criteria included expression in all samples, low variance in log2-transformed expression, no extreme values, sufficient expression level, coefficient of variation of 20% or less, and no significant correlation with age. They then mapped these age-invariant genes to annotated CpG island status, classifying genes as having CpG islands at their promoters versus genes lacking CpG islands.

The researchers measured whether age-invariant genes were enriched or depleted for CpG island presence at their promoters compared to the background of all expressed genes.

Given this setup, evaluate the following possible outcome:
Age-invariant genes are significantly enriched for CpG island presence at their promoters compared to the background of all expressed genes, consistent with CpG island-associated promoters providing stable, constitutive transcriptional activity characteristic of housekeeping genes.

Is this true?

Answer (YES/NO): YES